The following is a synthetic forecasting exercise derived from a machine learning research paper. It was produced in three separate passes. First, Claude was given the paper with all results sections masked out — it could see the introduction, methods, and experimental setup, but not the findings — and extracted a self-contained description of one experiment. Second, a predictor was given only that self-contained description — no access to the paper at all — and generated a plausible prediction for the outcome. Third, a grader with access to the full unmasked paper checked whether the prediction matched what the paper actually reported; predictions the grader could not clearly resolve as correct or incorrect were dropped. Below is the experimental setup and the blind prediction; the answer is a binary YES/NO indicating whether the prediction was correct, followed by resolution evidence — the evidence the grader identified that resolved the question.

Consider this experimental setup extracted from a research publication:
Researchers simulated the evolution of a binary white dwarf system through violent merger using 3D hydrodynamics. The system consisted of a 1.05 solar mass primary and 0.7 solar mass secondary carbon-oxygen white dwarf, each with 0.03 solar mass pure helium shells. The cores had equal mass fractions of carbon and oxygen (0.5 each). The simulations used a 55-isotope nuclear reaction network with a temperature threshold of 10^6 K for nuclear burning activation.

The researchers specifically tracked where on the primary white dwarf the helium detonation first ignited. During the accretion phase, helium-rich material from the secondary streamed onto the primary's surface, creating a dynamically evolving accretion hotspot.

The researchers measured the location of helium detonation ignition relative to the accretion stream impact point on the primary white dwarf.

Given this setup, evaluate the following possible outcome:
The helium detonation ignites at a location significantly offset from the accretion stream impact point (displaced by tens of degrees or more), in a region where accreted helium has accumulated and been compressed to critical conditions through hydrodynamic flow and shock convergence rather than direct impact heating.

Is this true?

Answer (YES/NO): NO